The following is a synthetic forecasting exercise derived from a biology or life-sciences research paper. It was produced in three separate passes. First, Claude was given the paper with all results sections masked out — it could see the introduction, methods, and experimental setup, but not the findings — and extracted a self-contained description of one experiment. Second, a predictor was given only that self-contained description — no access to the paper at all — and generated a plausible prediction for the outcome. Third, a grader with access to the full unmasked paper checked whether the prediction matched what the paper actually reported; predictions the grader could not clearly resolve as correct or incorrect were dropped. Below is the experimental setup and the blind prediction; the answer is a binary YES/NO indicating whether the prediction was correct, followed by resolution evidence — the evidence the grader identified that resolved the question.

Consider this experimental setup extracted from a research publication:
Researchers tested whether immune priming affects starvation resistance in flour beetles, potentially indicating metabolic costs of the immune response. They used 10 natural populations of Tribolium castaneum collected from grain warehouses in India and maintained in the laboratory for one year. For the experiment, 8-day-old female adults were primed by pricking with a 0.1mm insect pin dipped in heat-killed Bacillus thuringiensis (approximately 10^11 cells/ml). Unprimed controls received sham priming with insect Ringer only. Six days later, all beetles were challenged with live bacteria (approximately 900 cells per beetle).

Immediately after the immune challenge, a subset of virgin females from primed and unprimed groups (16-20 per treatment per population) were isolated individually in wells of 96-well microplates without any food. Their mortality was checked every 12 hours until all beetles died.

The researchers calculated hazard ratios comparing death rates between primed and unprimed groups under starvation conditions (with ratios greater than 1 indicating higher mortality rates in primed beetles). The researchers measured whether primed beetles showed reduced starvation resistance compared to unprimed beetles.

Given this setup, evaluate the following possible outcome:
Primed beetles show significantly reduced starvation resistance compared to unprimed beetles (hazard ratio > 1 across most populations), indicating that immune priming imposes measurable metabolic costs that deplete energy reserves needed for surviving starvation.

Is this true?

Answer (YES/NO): NO